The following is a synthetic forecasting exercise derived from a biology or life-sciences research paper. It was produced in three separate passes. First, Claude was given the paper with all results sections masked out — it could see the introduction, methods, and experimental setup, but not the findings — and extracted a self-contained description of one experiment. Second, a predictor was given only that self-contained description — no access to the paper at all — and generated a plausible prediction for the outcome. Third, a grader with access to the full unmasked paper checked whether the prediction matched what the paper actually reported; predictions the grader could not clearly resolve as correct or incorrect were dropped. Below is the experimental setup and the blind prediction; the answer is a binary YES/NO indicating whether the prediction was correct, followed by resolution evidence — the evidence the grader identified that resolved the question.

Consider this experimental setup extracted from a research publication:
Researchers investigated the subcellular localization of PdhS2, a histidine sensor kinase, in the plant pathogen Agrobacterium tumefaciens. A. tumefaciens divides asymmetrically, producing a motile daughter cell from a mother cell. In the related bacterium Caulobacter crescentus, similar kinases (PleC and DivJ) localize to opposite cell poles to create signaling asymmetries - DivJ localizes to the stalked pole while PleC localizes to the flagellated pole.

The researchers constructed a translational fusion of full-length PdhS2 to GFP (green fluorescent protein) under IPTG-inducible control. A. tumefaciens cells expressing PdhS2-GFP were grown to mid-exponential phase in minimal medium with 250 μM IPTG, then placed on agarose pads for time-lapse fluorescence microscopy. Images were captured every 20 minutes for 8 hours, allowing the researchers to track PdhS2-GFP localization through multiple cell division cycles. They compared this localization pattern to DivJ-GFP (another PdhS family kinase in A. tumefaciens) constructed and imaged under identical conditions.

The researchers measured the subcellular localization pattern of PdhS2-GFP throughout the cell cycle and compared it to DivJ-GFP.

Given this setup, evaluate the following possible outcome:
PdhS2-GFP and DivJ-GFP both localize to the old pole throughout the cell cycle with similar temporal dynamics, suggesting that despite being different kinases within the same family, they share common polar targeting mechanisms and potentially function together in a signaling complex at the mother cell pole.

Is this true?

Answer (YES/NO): NO